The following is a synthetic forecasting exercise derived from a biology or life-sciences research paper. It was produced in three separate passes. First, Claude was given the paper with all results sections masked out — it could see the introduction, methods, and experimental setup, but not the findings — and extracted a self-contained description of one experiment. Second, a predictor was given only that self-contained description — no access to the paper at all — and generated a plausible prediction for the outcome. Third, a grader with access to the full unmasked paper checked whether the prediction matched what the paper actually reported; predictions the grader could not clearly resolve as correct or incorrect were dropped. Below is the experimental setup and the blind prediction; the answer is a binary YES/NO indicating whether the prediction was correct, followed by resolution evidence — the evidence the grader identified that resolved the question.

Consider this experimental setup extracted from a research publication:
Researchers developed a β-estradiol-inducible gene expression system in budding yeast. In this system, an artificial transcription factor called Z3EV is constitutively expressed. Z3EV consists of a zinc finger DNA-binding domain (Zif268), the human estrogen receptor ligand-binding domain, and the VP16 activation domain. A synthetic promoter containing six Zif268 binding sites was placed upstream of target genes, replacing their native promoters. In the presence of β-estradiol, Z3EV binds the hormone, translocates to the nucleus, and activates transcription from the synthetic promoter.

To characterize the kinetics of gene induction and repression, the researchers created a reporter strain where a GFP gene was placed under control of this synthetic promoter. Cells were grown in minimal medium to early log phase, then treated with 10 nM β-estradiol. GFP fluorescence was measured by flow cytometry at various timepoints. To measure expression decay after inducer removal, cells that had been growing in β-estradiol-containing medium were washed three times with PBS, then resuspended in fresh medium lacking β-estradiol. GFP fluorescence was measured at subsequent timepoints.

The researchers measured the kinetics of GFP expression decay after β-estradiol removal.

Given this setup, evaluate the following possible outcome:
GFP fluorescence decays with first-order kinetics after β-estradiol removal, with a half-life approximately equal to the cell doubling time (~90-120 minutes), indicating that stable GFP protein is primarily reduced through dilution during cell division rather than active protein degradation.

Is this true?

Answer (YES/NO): NO